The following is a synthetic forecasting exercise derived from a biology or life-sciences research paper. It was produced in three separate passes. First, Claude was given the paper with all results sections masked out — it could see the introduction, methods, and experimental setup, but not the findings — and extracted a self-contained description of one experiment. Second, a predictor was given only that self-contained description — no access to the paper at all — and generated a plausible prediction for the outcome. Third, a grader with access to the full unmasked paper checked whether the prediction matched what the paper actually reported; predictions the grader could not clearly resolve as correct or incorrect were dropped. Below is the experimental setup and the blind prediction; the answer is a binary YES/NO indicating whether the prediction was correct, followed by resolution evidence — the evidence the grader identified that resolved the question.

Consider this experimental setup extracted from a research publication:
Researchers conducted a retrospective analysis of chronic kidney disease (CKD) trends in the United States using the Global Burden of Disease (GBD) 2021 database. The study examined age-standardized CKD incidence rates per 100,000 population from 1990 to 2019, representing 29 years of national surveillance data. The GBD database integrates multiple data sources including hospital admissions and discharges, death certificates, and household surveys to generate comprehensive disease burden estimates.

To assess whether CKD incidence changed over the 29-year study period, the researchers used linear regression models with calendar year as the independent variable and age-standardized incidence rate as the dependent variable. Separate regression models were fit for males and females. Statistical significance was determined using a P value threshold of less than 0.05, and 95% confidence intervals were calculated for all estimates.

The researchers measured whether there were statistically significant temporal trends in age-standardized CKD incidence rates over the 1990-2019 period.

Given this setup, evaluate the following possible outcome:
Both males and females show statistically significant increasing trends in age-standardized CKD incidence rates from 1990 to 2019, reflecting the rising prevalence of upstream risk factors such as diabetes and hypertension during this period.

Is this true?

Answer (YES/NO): NO